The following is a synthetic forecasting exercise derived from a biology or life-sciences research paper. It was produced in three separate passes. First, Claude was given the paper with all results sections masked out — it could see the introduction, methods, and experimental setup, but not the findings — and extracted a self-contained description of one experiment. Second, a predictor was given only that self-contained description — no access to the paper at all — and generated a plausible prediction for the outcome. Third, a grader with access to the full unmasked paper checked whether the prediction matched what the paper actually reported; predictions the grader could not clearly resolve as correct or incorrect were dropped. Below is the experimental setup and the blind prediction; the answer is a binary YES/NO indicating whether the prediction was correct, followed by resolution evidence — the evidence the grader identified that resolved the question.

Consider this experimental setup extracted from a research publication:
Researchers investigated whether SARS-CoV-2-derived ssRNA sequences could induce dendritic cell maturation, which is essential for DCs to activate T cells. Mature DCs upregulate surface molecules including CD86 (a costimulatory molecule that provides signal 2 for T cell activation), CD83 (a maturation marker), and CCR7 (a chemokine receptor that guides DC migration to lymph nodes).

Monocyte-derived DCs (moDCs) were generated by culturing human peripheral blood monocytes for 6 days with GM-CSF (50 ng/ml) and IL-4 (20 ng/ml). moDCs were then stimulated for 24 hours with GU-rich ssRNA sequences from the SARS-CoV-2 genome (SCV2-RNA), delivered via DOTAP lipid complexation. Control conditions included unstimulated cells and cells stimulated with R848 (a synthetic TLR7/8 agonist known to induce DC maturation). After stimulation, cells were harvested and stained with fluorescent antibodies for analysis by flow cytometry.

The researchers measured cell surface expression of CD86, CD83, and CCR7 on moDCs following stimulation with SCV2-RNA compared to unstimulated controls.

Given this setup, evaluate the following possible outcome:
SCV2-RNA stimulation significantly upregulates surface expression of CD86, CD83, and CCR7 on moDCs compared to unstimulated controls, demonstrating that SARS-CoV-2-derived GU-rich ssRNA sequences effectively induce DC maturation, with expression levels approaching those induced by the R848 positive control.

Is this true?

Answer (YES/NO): NO